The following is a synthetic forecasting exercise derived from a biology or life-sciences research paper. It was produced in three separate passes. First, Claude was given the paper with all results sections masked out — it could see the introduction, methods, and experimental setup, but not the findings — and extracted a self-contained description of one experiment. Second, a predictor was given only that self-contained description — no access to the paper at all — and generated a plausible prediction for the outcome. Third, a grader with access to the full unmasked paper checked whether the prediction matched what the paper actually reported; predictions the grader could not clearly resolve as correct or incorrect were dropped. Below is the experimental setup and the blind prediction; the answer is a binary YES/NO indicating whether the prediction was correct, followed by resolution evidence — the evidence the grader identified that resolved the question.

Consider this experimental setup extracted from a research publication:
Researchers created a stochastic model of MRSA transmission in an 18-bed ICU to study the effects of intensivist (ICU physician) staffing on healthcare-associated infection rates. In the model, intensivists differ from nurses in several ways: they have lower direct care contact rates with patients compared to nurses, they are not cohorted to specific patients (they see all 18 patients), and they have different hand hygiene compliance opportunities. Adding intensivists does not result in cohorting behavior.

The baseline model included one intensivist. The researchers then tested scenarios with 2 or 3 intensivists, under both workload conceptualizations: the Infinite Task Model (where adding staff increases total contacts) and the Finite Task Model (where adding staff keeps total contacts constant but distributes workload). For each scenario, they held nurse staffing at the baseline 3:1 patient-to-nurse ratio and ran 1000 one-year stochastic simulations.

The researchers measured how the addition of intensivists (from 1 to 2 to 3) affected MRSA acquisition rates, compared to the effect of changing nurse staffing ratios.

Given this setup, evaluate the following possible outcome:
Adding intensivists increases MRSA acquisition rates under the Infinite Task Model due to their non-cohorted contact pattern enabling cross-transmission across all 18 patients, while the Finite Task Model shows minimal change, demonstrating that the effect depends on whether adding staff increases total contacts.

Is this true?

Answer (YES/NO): NO